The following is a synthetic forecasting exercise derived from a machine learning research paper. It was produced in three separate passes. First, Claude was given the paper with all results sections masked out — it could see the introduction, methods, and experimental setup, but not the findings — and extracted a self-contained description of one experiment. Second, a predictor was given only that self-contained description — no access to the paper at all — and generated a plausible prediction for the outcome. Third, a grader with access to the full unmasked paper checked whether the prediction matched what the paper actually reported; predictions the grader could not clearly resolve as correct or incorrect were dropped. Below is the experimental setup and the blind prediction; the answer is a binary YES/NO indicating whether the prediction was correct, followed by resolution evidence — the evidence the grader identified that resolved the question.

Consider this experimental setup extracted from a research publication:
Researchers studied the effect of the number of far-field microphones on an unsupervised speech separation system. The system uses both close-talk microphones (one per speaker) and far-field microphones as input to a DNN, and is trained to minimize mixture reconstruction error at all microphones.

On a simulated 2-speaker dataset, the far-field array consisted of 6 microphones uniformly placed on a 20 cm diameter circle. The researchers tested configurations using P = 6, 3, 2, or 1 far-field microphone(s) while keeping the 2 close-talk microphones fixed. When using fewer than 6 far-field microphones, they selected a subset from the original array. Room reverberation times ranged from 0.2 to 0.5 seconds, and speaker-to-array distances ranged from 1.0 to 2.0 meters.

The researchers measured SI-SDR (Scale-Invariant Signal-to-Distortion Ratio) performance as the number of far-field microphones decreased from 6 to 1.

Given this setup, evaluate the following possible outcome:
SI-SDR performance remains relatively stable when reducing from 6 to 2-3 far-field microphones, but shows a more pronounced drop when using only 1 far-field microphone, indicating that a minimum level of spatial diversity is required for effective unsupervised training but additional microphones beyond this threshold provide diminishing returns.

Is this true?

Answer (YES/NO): YES